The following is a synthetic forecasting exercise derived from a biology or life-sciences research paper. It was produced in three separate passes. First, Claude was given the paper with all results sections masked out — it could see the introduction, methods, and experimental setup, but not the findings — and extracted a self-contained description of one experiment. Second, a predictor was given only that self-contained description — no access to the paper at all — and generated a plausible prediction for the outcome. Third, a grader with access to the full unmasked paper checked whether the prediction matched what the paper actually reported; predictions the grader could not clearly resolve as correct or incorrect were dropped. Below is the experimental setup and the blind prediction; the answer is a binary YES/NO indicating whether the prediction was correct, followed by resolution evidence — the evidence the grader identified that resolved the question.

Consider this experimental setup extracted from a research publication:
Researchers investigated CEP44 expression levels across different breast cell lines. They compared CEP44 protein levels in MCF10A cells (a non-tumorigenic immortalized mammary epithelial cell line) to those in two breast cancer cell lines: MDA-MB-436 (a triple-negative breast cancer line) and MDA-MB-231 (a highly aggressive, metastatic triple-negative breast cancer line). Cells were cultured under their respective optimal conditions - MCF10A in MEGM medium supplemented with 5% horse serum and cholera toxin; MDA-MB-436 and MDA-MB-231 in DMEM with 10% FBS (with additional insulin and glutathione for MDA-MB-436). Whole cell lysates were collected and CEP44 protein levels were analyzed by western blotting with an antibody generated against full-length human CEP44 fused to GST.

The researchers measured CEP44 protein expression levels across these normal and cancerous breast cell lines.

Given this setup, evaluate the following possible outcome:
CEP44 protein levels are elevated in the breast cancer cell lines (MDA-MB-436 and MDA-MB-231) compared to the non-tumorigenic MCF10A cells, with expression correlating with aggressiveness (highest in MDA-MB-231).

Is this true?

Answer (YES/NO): NO